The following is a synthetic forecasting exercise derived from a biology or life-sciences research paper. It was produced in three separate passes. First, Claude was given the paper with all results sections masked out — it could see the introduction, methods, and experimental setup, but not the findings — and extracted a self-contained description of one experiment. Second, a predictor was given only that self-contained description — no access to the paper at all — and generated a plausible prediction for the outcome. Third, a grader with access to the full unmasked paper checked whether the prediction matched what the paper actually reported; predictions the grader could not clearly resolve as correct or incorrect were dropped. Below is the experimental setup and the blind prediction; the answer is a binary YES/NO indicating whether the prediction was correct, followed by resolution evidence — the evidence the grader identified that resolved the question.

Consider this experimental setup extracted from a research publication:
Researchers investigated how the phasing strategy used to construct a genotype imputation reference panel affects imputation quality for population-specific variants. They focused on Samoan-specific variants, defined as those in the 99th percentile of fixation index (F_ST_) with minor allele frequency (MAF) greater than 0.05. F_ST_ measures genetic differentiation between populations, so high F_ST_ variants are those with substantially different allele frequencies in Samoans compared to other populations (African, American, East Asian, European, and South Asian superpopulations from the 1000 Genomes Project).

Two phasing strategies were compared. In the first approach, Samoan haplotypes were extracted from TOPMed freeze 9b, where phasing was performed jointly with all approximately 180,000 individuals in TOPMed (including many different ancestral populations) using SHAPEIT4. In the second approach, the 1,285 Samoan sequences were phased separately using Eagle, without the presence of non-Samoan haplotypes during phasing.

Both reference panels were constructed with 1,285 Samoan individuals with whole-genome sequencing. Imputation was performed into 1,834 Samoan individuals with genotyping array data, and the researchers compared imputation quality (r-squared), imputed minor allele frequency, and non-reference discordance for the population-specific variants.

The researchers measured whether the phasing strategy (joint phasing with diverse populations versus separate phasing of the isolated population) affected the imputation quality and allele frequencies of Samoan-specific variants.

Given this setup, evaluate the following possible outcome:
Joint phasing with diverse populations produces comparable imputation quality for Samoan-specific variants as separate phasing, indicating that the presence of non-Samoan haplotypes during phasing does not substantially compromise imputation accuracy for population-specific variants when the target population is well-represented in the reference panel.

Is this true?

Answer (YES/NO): NO